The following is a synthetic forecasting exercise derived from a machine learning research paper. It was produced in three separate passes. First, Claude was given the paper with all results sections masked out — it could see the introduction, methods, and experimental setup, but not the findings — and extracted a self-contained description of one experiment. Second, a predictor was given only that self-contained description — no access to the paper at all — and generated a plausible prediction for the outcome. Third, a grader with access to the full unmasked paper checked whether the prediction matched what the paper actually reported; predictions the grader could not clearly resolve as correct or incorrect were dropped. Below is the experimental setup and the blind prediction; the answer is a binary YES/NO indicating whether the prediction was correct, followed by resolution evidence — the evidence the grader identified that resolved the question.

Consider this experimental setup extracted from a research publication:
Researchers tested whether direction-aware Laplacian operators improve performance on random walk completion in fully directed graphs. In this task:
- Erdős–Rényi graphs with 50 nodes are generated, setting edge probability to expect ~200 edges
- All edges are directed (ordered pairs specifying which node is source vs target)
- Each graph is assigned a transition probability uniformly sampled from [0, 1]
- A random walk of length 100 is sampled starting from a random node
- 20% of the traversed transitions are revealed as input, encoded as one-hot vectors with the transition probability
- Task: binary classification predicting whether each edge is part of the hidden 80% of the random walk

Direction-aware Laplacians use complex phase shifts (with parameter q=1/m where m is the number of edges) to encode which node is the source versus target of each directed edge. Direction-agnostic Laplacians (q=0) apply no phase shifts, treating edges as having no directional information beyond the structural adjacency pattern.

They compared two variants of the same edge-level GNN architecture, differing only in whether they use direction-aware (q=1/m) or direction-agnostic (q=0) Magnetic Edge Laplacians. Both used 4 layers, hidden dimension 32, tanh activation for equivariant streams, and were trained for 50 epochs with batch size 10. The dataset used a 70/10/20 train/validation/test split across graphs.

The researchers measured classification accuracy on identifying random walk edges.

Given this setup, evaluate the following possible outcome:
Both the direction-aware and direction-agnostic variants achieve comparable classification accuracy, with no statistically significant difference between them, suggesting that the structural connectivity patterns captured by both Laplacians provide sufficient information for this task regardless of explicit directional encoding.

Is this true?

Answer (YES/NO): NO